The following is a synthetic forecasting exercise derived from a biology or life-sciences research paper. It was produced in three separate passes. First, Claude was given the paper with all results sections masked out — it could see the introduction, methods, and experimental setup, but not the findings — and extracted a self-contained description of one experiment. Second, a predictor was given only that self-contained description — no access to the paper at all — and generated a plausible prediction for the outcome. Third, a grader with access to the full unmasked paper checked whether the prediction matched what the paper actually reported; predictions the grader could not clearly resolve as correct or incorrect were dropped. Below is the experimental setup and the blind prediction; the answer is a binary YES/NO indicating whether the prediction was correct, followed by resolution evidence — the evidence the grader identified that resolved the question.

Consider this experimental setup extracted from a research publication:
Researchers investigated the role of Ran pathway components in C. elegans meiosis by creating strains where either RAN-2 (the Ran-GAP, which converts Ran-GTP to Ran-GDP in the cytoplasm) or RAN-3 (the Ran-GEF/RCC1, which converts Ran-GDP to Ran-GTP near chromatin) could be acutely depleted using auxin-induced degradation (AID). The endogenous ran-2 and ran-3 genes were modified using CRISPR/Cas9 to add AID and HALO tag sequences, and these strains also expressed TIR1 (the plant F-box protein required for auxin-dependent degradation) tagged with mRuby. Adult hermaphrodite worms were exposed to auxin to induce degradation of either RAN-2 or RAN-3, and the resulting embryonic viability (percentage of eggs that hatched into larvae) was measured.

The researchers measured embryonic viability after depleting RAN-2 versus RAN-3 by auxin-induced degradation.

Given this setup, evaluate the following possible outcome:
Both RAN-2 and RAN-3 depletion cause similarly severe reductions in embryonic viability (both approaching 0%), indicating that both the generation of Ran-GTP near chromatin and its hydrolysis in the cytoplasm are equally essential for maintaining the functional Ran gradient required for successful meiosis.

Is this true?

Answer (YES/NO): YES